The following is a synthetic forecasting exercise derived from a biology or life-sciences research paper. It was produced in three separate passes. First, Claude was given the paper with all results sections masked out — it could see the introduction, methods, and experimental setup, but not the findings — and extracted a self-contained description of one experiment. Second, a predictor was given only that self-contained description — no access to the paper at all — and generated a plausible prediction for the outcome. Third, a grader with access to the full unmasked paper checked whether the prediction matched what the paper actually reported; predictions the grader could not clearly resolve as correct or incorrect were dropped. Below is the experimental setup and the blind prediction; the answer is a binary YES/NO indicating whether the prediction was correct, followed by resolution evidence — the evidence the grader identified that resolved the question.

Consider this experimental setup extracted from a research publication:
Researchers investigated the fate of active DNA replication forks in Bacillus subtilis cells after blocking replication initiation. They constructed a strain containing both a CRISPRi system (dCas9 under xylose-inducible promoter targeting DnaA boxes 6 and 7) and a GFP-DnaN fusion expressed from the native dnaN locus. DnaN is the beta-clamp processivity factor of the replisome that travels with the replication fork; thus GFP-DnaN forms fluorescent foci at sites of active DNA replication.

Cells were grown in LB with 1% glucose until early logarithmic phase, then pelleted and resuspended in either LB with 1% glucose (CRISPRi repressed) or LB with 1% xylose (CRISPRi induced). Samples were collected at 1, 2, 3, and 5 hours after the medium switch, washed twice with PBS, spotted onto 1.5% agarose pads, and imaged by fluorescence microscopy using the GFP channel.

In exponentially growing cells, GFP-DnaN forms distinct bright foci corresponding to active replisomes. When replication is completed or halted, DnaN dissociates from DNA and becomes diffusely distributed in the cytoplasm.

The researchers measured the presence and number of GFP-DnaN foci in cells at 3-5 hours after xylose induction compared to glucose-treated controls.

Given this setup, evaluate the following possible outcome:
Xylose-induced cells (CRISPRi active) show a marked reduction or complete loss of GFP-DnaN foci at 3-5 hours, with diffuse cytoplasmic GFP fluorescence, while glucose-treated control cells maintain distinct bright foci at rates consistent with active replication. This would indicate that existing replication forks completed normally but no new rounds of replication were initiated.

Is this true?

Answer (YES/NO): YES